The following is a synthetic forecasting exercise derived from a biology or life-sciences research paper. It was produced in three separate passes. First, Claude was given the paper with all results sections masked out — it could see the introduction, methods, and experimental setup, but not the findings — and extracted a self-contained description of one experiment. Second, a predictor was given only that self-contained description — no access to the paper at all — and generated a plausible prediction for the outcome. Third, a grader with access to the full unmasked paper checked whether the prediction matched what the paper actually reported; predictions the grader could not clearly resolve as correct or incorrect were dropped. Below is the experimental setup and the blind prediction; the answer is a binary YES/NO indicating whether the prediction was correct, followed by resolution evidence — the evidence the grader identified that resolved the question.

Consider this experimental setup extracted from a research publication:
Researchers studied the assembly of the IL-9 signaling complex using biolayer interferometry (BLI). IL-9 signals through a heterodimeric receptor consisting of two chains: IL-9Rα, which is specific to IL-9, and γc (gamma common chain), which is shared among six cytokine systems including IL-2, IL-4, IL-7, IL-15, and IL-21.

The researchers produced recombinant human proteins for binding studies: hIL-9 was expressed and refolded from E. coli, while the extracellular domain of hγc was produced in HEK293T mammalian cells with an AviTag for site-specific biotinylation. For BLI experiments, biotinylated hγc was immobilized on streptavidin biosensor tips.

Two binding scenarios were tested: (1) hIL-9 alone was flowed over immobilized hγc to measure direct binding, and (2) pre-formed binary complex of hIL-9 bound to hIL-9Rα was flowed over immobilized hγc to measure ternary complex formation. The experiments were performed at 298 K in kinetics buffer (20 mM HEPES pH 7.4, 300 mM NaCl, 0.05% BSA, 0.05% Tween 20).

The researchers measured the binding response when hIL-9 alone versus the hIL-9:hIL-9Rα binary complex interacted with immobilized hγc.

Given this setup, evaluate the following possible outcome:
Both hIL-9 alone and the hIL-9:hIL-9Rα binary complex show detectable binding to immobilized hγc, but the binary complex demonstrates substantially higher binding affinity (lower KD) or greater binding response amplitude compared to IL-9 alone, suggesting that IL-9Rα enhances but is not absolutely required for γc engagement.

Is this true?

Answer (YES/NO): NO